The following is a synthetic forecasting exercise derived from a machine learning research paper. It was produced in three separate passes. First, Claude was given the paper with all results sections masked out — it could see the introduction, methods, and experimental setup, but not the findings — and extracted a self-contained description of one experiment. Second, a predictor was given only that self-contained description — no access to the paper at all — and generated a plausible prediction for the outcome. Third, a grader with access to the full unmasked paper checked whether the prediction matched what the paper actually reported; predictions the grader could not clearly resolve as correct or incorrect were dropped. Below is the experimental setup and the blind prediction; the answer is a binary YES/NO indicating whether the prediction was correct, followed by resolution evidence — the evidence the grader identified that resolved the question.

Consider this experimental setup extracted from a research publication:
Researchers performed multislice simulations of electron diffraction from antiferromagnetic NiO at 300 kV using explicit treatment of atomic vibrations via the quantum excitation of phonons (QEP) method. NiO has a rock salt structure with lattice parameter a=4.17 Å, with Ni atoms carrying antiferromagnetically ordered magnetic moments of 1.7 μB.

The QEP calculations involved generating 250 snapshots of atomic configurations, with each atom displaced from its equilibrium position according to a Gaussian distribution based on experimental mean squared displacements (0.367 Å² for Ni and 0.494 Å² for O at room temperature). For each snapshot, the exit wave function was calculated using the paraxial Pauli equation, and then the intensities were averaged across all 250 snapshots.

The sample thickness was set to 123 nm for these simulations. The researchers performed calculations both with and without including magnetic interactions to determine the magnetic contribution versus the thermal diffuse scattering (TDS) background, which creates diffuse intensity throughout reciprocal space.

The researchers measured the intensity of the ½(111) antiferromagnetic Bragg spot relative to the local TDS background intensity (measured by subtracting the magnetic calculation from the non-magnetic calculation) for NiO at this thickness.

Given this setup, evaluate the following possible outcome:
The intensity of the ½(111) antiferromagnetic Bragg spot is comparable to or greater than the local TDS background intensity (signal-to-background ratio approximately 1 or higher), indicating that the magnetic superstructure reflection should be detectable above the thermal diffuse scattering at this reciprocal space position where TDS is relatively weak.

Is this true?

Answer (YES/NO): YES